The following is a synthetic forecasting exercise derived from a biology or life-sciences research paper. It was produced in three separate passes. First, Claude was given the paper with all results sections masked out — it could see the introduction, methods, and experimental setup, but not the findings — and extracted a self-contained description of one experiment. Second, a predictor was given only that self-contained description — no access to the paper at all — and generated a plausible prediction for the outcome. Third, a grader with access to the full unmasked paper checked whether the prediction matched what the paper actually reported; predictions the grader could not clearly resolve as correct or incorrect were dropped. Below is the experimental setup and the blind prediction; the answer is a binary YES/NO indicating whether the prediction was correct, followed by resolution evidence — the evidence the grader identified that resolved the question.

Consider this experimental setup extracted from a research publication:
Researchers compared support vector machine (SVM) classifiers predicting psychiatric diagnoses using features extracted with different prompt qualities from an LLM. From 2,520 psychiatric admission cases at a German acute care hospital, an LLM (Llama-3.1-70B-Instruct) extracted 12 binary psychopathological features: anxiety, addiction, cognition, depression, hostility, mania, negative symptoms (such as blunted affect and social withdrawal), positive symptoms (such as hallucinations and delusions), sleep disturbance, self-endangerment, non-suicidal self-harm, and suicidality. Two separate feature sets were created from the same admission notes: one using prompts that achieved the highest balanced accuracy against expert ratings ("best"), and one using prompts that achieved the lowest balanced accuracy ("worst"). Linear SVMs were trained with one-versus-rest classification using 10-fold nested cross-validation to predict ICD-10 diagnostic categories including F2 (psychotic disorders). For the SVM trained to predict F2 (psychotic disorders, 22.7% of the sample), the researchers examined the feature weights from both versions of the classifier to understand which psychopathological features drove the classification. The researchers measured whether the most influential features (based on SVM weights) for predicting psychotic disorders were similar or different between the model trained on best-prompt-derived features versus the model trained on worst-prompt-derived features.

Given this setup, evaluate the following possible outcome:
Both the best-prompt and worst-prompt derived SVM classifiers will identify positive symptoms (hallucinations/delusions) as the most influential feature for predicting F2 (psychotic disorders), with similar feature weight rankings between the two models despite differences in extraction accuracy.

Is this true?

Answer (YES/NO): YES